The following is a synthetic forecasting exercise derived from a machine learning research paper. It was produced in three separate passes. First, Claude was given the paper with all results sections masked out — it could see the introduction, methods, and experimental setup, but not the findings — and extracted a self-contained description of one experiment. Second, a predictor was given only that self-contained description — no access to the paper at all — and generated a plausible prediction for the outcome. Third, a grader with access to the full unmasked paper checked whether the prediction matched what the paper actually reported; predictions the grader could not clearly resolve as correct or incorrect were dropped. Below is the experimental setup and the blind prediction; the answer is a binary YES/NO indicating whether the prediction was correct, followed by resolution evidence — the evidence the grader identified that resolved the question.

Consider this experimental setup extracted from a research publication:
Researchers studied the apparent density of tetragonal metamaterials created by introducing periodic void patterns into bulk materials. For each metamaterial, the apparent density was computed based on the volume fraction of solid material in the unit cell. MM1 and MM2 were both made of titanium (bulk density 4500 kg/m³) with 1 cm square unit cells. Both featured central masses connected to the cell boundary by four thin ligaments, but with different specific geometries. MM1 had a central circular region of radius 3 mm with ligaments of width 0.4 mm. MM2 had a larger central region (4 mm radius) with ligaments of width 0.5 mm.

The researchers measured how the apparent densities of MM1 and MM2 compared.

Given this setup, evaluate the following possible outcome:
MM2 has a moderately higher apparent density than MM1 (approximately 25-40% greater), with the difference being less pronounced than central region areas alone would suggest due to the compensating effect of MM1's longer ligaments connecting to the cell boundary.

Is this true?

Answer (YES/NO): NO